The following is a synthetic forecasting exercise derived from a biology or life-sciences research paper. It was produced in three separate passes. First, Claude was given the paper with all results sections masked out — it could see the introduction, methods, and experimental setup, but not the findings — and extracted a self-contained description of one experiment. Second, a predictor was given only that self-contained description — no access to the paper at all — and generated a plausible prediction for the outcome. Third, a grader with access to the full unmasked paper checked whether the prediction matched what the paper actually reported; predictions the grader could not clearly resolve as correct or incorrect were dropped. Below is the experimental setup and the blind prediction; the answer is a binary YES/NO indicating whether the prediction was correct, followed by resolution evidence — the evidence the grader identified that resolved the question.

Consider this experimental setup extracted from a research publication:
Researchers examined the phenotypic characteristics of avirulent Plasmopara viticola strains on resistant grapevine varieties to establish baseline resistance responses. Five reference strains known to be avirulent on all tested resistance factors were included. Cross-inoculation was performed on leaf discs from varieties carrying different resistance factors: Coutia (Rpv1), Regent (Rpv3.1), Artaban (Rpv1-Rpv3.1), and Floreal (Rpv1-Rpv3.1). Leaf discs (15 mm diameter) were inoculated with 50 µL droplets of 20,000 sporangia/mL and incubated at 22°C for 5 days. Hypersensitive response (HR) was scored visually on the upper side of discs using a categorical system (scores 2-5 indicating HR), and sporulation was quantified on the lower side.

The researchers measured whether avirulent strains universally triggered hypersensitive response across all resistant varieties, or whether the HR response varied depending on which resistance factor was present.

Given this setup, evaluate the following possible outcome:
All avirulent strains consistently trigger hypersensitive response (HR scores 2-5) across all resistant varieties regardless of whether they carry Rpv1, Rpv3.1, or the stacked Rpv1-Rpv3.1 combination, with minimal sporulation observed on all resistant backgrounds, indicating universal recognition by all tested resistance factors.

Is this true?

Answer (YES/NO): YES